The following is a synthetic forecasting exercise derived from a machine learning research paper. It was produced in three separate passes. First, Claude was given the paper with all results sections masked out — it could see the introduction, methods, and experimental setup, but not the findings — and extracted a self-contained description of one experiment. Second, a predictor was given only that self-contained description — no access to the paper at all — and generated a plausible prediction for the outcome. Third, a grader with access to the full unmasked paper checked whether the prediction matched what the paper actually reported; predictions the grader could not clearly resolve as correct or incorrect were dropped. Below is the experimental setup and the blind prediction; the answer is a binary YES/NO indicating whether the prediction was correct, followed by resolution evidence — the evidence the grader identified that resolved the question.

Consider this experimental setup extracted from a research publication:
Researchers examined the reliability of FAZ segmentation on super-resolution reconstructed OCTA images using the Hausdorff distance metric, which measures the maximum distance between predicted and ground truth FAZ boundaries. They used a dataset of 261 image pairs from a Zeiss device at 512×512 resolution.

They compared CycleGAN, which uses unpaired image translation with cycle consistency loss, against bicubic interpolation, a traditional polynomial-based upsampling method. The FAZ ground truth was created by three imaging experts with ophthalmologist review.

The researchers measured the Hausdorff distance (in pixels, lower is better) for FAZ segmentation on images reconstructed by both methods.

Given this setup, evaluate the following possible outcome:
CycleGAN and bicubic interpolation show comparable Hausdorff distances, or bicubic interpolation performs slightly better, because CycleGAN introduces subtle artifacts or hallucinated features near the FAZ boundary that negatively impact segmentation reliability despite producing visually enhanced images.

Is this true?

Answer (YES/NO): NO